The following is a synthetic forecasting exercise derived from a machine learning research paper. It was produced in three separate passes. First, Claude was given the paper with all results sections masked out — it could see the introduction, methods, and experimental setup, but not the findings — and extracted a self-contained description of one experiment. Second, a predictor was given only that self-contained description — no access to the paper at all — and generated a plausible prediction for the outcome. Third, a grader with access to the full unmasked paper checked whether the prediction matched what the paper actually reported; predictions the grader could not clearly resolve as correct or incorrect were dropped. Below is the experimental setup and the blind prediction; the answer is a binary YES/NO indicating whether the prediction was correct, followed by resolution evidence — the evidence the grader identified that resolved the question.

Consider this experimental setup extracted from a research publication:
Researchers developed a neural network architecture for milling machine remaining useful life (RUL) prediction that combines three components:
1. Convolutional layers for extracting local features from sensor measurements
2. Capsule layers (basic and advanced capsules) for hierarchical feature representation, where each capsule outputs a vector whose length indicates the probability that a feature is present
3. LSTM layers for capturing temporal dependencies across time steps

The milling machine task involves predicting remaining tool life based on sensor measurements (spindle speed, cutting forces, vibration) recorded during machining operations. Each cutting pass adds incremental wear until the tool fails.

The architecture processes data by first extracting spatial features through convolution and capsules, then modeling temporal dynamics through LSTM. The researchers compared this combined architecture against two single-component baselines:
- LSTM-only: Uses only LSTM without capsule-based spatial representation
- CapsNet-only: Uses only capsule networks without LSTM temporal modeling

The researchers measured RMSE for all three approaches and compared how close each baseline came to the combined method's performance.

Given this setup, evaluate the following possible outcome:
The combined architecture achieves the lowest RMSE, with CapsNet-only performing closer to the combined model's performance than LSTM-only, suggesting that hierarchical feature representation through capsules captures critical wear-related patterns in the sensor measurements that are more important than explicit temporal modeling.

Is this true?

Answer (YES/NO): YES